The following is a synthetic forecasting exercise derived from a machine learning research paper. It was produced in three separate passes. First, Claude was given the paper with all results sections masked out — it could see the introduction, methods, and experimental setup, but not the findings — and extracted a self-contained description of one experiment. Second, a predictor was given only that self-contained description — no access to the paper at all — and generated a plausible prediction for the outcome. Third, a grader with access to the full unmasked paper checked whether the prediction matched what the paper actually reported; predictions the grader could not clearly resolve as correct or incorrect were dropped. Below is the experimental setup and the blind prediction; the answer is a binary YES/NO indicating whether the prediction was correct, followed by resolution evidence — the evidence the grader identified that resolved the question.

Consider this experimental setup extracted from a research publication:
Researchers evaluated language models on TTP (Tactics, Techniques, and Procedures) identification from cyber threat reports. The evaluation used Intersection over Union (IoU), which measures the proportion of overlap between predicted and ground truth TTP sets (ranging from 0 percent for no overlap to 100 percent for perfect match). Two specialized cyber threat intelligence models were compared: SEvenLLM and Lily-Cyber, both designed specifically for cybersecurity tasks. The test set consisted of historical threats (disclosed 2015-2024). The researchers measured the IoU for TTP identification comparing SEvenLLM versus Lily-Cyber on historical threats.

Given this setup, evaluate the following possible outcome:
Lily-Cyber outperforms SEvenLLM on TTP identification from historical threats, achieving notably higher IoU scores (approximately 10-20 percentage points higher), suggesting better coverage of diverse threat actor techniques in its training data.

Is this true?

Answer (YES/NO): NO